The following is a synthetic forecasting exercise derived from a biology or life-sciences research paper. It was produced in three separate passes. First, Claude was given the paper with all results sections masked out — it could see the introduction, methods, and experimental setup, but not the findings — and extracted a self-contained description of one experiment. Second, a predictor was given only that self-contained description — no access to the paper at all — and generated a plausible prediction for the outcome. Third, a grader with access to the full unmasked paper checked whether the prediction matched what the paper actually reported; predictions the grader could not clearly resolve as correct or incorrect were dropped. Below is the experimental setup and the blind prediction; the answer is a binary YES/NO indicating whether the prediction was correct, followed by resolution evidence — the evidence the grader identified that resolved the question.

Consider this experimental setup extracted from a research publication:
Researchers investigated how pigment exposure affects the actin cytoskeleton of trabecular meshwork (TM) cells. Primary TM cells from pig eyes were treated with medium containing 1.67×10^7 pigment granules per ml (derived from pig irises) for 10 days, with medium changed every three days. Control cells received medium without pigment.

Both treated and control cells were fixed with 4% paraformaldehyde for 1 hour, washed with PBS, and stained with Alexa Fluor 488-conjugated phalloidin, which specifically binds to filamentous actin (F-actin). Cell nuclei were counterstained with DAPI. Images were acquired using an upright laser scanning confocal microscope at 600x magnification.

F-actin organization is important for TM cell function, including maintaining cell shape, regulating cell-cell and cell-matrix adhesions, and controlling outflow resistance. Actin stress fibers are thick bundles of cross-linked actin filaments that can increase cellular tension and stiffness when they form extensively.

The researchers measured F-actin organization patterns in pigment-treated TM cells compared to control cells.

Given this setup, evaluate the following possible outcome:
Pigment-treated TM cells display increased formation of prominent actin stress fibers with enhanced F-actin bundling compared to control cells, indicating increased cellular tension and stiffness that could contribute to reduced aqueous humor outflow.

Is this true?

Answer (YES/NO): YES